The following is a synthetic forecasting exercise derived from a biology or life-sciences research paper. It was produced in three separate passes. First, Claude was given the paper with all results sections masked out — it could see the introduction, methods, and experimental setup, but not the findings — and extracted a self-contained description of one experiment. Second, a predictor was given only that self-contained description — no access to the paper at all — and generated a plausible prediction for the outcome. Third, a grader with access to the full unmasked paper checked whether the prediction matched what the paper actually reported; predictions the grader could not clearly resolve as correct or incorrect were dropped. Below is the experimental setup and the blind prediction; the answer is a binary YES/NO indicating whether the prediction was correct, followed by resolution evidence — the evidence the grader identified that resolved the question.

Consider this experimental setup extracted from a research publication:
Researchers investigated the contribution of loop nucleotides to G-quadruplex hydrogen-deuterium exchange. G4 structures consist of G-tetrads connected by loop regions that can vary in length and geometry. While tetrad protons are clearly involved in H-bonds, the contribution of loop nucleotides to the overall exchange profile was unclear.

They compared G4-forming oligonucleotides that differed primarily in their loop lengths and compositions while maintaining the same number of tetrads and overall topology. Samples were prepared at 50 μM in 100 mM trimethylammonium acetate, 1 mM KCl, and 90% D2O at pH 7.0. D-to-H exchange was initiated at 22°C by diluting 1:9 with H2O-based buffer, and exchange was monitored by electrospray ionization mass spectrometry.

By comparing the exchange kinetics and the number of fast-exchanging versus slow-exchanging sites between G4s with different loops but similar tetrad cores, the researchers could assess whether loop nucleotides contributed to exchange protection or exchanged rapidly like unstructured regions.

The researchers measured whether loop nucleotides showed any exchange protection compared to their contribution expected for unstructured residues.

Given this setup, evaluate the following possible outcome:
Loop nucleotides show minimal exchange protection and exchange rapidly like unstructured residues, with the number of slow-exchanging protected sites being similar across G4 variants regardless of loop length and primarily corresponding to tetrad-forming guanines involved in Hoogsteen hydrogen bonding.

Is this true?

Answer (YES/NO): YES